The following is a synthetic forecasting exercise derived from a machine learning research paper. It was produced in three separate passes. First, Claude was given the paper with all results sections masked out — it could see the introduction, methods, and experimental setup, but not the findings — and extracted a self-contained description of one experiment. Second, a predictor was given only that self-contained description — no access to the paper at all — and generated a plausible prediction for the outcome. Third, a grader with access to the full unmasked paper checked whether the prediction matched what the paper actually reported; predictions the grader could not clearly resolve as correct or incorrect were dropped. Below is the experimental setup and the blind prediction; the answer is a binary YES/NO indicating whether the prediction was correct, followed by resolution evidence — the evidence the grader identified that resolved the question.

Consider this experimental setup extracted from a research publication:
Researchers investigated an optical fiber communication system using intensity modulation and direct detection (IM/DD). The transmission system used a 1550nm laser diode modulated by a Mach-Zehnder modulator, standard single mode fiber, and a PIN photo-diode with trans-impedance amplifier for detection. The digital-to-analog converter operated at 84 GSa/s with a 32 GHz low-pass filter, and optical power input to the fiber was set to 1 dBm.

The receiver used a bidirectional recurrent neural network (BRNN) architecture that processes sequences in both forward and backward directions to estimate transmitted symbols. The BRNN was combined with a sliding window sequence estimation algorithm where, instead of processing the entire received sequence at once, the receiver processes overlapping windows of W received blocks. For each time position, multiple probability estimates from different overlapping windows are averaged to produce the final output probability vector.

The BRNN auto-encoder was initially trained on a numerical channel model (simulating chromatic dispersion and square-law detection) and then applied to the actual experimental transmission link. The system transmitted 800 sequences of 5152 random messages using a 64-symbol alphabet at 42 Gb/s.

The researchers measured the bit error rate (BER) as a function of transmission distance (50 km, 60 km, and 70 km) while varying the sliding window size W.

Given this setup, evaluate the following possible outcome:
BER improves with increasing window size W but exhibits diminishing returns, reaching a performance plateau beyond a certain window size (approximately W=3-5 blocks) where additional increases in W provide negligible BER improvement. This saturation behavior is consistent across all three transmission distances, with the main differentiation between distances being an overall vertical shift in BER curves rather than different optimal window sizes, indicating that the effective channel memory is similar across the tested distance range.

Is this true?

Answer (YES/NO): NO